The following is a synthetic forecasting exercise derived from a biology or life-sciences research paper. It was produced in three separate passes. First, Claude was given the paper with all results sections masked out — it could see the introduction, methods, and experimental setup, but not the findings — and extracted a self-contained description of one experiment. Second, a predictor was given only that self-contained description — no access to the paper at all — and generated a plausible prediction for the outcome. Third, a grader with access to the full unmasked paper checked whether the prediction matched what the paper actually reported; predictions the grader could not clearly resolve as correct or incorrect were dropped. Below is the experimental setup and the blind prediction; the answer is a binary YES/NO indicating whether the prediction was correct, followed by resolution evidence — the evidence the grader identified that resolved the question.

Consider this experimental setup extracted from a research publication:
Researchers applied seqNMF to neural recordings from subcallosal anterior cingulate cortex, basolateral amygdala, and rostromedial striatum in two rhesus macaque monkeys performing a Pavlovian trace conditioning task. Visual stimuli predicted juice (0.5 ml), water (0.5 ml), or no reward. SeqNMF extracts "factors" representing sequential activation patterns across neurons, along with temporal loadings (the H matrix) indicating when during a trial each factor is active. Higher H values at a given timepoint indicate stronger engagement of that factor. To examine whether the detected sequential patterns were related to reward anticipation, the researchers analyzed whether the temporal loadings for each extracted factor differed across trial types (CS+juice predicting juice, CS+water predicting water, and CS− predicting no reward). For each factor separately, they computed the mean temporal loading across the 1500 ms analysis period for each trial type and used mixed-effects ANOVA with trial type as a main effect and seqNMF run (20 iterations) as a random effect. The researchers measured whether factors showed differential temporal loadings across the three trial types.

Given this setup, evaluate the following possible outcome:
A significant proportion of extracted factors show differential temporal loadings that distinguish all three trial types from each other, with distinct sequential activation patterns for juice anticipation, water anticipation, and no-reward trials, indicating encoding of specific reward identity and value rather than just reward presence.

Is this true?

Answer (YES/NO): NO